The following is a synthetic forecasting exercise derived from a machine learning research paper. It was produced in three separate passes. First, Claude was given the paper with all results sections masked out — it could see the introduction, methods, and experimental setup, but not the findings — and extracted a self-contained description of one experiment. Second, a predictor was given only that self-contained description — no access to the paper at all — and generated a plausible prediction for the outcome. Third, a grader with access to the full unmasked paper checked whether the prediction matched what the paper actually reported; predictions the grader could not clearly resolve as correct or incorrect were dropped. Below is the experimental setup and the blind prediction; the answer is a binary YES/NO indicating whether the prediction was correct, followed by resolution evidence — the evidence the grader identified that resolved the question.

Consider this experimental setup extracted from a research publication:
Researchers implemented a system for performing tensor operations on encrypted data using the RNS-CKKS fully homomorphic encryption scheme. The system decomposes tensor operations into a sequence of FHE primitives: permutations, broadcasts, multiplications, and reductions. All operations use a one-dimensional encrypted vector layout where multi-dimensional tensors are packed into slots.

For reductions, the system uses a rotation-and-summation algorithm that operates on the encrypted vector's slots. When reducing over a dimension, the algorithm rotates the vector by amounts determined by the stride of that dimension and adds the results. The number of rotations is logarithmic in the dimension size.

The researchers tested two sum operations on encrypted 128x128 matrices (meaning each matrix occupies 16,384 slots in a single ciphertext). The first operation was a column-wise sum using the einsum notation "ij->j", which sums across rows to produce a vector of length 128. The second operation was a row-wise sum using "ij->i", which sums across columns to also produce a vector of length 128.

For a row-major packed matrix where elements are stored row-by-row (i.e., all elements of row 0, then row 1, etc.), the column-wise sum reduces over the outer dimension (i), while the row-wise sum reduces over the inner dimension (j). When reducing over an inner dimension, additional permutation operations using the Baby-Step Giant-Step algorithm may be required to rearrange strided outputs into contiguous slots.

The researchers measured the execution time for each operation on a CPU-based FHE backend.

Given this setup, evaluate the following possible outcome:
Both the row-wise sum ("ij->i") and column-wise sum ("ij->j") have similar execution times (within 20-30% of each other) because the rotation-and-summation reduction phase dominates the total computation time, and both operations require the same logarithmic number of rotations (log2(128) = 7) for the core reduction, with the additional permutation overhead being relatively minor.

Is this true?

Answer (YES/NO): NO